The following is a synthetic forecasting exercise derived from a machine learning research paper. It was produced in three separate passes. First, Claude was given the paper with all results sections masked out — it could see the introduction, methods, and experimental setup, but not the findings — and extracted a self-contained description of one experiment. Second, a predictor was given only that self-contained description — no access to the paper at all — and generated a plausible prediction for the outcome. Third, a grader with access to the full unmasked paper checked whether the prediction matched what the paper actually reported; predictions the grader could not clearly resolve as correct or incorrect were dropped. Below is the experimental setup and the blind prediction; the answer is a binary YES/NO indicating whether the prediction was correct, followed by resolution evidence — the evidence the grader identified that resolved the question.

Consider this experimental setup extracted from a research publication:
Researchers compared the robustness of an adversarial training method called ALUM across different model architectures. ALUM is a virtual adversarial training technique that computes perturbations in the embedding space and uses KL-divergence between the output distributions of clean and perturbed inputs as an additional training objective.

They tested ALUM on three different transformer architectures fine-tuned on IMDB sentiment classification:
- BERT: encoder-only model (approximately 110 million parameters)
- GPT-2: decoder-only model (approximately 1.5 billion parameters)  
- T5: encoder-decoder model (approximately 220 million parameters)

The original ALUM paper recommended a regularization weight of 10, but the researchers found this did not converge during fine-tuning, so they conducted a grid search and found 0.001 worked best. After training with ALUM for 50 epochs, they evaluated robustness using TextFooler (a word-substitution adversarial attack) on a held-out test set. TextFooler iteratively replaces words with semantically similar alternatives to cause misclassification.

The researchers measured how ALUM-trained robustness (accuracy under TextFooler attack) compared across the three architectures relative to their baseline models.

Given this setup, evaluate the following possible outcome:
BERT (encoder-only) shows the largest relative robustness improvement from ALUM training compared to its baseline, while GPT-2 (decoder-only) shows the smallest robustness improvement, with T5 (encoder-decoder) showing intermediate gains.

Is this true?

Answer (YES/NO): NO